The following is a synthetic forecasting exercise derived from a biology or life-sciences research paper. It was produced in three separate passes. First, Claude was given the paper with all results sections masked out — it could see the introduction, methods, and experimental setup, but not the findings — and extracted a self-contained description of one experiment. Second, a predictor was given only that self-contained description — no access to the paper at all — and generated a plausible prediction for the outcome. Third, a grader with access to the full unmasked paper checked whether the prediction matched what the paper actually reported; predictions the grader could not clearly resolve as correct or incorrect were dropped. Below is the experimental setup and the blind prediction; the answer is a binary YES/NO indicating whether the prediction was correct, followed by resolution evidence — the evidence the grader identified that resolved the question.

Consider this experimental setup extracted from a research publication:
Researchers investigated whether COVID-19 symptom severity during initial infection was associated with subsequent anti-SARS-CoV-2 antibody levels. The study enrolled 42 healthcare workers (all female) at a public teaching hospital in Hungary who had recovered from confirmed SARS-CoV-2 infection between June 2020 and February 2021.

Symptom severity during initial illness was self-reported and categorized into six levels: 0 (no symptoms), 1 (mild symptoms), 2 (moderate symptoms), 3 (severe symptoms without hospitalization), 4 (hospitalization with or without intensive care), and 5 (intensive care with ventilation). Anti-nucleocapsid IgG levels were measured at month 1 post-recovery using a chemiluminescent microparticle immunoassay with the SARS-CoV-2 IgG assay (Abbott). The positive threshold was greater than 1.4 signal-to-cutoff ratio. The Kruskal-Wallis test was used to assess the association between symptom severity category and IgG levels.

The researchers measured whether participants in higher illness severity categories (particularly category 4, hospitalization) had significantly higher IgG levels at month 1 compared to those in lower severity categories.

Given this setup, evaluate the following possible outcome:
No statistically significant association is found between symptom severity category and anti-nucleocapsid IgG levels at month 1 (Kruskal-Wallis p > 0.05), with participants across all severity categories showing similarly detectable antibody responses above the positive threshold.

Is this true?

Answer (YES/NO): YES